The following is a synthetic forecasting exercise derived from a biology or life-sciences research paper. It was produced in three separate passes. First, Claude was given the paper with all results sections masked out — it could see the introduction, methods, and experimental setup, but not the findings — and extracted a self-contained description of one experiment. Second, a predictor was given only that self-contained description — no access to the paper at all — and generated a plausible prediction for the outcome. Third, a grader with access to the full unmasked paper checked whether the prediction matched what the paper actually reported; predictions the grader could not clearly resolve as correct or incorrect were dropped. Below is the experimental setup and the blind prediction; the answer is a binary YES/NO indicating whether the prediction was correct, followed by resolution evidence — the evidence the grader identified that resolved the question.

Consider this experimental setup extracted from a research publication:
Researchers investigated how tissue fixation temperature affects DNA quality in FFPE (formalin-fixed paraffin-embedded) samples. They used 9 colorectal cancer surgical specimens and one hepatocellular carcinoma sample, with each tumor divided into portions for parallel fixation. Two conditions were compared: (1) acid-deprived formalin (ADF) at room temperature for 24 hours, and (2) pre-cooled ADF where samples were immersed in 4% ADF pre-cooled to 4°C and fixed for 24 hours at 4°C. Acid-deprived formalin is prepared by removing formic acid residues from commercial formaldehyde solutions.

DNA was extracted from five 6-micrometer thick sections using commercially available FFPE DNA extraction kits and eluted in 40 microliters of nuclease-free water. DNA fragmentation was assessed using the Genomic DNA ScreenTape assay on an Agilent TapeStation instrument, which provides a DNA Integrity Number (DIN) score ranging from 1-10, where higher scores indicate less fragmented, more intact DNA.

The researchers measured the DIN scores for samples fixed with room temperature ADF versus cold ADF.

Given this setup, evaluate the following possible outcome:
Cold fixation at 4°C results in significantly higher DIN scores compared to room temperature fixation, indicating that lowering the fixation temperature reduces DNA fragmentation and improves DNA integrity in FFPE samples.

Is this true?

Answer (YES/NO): NO